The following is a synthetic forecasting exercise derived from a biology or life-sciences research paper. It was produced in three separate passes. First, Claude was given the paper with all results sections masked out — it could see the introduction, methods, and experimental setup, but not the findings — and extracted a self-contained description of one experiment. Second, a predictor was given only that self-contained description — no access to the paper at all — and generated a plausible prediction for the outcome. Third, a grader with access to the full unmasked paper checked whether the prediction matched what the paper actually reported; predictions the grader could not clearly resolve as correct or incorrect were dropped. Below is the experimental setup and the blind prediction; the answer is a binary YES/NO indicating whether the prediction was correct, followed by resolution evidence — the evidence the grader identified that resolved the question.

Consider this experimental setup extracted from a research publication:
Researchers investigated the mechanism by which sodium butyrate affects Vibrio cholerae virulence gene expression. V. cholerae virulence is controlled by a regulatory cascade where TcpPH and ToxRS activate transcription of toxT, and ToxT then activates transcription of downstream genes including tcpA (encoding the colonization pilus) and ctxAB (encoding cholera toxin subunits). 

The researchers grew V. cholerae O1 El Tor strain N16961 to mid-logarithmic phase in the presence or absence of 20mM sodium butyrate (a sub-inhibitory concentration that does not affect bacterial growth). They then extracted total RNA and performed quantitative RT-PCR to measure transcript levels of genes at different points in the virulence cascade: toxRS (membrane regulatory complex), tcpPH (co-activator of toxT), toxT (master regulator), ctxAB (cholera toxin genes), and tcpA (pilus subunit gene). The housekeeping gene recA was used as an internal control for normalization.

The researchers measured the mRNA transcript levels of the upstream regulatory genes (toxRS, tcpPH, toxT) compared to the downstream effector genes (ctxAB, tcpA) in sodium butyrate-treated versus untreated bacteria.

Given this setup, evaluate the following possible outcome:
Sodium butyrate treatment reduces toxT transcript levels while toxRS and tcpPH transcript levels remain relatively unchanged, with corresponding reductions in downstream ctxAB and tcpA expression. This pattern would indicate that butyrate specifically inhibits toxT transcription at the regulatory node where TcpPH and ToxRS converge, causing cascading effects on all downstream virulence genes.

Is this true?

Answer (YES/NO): NO